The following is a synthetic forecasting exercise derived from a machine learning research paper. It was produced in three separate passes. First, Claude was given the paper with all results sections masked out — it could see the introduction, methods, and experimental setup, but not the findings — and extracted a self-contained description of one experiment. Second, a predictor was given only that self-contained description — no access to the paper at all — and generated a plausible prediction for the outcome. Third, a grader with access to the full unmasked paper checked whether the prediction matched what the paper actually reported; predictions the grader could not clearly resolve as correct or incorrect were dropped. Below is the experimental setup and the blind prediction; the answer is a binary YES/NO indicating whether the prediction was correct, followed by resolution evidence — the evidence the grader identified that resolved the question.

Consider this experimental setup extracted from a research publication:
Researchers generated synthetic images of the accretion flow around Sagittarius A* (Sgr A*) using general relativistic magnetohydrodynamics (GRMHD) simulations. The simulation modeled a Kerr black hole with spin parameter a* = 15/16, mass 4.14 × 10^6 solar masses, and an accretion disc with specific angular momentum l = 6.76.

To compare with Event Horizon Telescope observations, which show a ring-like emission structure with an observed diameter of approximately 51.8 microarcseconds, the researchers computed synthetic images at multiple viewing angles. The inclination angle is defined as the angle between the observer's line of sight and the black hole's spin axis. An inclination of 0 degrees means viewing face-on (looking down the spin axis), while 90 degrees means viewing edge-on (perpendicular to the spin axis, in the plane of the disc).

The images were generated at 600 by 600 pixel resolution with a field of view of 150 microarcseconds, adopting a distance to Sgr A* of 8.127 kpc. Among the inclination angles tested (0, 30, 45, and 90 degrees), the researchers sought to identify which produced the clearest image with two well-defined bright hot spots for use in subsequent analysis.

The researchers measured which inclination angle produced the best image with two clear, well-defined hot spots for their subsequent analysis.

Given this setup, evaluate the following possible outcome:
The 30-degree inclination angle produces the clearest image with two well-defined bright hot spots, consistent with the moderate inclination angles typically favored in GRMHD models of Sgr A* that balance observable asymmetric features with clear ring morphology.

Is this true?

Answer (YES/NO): YES